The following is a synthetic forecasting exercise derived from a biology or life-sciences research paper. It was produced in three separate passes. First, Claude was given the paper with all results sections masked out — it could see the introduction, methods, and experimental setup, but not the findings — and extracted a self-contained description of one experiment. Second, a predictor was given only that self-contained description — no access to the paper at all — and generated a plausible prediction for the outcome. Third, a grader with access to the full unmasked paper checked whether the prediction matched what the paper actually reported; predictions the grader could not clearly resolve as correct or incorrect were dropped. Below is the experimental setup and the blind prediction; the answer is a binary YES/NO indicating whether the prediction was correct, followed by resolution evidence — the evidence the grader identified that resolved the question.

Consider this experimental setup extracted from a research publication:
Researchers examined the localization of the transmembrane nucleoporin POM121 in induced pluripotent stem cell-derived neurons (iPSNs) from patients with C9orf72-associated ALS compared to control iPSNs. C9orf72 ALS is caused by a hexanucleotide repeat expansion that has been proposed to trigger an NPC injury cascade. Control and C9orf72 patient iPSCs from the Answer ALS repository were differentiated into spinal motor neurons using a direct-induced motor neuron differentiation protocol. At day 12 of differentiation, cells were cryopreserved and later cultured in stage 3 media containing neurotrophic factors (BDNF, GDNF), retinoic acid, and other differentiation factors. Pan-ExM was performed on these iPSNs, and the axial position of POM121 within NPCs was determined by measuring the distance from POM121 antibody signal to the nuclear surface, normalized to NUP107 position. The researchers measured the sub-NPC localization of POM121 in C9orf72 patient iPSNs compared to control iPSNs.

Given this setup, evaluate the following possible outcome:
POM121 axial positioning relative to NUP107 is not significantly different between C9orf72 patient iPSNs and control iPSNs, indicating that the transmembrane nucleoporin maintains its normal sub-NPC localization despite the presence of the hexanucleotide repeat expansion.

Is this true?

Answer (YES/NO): NO